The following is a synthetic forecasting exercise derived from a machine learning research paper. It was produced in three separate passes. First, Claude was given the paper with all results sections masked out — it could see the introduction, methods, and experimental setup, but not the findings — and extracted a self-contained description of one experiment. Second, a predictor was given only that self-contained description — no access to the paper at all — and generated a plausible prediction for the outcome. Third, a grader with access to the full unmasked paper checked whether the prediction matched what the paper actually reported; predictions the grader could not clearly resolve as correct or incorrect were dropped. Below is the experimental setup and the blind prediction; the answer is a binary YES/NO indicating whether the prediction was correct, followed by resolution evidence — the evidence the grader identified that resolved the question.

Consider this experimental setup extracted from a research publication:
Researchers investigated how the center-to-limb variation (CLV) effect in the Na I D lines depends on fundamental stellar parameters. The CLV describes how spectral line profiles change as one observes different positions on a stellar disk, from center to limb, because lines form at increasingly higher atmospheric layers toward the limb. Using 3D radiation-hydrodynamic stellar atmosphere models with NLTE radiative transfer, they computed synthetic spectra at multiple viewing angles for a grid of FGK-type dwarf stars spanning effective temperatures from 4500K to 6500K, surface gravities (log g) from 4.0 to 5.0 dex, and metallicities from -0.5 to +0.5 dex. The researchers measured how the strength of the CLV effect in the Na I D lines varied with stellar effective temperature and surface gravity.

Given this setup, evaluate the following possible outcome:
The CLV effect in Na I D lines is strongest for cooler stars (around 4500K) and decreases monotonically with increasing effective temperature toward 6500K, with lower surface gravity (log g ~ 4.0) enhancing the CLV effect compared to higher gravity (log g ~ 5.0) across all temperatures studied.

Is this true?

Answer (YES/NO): NO